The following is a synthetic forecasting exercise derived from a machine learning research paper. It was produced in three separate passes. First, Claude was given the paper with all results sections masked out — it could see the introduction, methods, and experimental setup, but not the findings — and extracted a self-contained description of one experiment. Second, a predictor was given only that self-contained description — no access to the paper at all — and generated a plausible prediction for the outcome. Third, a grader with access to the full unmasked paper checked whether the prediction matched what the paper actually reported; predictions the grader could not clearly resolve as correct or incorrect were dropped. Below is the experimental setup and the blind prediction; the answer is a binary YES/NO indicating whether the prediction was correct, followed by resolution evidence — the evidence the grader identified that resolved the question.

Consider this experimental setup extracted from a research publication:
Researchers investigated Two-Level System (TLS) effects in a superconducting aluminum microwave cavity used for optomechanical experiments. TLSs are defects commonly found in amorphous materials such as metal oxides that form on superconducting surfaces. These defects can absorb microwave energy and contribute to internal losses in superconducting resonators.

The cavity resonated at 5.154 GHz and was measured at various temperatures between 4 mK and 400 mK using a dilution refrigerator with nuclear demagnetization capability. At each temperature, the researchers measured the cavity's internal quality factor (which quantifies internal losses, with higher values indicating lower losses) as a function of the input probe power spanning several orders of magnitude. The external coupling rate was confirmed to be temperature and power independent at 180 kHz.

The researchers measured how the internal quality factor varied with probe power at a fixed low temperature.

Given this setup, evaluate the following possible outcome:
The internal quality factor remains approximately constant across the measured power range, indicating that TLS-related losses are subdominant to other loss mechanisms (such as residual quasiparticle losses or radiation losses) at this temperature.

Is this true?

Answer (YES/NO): NO